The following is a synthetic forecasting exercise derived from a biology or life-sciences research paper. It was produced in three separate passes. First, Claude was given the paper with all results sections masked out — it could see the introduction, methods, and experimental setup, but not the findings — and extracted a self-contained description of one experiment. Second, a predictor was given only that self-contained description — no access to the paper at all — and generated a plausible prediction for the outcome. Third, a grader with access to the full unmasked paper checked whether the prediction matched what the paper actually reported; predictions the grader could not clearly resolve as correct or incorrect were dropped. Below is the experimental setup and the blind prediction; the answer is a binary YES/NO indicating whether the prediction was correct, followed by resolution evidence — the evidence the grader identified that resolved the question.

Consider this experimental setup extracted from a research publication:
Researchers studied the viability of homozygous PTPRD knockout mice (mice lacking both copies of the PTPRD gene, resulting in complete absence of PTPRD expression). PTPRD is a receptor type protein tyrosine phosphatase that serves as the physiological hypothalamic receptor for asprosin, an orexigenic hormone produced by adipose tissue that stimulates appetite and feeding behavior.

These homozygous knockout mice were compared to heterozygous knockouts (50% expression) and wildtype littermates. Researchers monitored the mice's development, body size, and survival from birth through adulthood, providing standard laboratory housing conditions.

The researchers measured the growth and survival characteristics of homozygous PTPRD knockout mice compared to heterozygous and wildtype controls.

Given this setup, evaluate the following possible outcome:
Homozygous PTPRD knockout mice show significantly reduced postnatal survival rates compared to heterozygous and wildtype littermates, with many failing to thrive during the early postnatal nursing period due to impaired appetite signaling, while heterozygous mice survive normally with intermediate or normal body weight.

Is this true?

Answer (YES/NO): NO